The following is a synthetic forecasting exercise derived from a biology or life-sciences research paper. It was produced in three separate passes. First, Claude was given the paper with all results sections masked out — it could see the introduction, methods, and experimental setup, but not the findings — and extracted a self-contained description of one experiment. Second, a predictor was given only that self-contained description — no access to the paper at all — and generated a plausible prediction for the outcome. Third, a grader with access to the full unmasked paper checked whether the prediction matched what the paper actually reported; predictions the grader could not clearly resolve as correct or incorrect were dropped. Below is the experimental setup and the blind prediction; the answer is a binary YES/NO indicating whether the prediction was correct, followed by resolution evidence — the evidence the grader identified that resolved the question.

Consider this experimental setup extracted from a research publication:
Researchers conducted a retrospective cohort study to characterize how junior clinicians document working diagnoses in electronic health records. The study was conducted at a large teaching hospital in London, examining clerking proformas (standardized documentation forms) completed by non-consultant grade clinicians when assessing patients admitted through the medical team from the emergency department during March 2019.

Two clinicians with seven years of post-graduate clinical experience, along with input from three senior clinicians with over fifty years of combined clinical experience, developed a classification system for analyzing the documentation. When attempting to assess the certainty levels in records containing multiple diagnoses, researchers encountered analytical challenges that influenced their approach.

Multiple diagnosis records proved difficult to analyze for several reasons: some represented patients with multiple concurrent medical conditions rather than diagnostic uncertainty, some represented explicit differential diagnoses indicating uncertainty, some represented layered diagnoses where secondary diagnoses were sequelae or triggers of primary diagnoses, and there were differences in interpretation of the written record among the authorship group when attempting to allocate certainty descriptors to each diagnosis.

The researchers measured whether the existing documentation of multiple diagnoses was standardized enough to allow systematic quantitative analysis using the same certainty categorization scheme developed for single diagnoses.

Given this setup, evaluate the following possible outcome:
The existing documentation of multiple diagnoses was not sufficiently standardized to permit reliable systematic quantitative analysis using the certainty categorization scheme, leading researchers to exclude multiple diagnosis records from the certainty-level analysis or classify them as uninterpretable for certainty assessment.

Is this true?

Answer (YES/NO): NO